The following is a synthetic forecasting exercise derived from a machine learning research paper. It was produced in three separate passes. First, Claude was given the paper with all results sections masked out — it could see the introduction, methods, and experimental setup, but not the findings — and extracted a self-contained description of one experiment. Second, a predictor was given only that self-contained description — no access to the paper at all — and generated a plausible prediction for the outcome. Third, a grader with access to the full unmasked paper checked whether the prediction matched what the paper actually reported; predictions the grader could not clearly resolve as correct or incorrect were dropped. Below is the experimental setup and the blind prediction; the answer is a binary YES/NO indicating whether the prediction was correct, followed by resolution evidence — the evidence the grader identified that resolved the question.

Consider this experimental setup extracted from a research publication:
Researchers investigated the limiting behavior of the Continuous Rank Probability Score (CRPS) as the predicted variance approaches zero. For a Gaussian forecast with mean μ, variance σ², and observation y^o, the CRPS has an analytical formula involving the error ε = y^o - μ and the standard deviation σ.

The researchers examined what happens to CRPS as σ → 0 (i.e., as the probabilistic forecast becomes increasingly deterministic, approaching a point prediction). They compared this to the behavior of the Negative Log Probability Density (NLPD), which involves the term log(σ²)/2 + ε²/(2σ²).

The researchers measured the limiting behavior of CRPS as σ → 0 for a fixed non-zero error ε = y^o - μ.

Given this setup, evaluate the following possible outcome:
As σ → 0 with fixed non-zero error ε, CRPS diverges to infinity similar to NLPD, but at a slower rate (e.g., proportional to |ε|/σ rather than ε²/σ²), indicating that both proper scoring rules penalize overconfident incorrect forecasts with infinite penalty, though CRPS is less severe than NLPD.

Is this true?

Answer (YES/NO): NO